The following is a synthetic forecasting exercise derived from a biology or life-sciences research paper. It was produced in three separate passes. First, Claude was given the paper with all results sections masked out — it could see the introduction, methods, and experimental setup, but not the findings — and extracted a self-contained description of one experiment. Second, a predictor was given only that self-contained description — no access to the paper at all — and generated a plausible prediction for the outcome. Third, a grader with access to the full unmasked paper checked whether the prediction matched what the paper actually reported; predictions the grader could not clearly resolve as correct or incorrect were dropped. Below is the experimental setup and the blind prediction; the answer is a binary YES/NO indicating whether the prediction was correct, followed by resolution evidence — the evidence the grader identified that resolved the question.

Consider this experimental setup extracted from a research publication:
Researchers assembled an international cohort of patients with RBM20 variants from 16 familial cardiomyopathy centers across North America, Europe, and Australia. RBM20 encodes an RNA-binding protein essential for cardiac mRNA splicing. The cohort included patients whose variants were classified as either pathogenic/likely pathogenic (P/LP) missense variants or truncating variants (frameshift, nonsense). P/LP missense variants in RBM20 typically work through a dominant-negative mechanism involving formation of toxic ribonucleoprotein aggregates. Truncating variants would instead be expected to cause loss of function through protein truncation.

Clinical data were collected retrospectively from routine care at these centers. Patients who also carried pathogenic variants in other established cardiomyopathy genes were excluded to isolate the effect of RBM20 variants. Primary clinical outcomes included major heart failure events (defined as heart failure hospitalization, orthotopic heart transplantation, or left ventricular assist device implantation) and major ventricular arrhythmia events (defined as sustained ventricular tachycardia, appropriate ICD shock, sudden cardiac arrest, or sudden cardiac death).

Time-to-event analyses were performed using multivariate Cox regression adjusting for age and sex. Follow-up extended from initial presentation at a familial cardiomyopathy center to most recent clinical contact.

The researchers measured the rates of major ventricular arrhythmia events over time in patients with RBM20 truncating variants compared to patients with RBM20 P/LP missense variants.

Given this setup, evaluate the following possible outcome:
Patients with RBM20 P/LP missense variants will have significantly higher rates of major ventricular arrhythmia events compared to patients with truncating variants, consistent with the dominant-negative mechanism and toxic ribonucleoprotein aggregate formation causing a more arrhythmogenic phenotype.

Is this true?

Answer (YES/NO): NO